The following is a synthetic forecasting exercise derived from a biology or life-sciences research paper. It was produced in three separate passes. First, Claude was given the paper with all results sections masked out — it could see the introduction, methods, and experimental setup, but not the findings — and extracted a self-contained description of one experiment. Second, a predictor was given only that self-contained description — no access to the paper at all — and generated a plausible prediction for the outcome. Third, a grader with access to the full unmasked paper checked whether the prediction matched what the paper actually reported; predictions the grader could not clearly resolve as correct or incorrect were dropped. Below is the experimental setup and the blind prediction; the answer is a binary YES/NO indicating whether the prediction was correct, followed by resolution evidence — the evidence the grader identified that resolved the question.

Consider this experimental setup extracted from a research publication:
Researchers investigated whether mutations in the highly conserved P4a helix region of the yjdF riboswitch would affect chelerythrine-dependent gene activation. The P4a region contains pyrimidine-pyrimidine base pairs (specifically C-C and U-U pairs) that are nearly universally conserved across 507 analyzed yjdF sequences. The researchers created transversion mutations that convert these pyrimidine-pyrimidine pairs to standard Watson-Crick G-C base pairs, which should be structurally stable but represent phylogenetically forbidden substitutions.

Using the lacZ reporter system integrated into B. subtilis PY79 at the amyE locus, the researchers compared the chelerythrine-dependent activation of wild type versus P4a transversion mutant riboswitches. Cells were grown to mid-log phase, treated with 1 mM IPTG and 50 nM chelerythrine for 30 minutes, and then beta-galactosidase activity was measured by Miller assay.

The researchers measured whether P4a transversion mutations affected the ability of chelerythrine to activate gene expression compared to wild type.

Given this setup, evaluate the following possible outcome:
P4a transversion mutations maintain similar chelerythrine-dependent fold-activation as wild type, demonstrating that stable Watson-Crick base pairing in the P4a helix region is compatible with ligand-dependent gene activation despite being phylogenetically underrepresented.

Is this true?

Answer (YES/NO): YES